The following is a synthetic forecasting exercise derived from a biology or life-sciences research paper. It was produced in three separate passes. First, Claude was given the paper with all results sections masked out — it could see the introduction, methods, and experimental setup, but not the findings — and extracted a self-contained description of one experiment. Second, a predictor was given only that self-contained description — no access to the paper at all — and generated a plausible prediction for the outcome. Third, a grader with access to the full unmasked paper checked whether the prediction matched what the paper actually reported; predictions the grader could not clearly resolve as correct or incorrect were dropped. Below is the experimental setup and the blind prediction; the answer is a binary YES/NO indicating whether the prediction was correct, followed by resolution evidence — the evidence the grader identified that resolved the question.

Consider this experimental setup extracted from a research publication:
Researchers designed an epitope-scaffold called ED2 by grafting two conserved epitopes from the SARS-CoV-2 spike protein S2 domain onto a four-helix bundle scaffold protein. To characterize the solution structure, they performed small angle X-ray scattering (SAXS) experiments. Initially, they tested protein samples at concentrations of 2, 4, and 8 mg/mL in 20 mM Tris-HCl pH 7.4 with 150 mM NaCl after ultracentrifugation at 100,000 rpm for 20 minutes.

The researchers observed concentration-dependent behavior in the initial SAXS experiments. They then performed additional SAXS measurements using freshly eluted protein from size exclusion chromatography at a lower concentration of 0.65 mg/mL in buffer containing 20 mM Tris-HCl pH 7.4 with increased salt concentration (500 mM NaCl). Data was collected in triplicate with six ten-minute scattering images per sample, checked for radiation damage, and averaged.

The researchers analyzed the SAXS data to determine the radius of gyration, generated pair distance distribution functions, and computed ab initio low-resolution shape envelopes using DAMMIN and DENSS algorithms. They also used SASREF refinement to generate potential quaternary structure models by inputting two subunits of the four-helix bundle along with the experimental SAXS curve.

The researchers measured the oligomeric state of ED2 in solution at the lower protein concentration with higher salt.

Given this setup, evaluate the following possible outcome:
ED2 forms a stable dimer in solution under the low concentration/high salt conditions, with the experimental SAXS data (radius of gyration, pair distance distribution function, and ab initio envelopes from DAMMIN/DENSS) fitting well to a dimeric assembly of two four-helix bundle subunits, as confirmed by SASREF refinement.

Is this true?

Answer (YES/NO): YES